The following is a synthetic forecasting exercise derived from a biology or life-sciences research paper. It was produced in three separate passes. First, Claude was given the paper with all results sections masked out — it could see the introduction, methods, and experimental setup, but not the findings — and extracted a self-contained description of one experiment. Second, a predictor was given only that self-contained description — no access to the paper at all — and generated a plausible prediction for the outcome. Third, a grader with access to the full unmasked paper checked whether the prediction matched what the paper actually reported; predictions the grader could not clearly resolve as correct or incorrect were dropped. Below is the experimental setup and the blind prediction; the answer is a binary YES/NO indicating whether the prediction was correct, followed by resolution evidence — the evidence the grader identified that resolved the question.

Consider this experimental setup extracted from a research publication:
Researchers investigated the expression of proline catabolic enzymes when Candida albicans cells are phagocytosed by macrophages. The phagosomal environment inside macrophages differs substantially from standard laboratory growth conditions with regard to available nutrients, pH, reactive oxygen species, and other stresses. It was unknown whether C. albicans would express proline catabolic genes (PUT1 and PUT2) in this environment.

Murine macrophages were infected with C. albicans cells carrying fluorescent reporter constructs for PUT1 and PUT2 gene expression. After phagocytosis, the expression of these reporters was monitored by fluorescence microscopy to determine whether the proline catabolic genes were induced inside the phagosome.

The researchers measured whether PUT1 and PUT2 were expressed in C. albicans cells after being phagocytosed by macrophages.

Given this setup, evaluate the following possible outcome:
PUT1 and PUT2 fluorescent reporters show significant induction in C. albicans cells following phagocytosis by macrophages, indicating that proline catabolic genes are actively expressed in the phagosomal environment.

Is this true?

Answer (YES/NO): NO